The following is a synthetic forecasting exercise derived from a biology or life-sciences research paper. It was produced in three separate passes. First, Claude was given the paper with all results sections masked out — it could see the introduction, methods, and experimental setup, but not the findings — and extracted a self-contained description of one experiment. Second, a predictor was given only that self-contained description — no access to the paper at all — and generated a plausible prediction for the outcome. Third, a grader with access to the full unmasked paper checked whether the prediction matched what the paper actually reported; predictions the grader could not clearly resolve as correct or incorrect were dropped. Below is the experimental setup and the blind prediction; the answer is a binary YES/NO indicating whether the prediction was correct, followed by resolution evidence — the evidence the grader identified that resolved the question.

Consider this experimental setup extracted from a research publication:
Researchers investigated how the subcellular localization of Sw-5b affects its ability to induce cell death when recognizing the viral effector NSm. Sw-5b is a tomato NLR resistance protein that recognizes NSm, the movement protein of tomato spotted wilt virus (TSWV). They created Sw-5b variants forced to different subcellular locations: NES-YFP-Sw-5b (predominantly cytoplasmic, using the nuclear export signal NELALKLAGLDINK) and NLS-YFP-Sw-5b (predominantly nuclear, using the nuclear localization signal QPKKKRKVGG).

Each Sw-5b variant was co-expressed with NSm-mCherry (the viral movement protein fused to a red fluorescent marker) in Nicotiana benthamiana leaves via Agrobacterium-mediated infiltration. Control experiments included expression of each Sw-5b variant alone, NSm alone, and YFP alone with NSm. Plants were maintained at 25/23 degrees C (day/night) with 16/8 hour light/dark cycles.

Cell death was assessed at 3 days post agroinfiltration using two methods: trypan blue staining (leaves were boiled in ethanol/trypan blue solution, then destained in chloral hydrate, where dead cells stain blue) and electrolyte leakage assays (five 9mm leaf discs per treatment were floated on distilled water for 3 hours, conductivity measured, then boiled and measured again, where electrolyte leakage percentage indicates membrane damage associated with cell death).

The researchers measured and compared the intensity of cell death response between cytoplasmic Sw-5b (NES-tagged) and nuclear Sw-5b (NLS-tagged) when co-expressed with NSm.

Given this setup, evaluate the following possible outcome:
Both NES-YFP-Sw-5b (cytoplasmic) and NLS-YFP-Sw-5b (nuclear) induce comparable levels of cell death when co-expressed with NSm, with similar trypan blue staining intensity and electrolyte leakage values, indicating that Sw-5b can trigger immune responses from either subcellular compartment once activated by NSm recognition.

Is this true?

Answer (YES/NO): NO